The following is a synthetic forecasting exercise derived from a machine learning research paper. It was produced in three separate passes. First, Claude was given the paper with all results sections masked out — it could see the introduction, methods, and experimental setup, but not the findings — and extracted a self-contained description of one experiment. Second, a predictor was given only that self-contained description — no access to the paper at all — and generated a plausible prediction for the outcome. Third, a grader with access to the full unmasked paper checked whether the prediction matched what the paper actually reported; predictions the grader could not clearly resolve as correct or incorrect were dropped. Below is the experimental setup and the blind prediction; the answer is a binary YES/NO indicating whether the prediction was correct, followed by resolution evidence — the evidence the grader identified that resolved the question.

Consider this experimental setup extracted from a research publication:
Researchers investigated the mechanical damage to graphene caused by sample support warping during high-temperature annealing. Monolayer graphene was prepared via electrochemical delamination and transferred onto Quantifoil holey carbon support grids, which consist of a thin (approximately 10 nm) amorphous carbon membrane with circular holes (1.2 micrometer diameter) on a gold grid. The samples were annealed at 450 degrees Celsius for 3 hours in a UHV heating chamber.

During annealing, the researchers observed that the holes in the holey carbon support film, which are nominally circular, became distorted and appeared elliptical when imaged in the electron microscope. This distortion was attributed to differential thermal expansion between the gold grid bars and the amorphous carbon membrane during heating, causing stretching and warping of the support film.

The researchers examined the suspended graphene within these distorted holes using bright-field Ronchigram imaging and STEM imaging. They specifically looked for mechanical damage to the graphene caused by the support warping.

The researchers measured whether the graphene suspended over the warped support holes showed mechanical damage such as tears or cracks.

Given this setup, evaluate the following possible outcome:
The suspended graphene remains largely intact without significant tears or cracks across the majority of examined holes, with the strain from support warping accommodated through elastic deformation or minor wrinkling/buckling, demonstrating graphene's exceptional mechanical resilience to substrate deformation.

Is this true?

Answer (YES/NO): NO